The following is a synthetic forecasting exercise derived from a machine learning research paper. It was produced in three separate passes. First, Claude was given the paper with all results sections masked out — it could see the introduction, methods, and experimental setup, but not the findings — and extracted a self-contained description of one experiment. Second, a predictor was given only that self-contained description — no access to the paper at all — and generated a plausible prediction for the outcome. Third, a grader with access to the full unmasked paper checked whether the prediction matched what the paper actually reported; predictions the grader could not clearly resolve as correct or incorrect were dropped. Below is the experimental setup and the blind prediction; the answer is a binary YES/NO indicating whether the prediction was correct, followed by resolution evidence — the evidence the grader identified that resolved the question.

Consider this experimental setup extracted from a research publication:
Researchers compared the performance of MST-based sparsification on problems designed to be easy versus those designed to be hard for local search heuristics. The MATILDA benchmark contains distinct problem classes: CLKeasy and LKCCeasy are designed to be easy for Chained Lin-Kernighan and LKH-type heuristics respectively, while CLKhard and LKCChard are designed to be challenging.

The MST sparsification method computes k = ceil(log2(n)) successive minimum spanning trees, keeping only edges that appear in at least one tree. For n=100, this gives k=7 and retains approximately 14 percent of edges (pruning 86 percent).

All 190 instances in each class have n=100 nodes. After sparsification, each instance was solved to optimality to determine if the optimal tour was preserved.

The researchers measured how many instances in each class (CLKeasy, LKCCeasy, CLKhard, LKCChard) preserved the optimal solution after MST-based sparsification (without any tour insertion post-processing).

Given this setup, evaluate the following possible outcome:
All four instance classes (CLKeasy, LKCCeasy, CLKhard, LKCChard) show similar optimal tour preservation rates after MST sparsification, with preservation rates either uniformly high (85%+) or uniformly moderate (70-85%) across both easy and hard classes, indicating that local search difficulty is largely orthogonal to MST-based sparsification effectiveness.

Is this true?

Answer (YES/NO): NO